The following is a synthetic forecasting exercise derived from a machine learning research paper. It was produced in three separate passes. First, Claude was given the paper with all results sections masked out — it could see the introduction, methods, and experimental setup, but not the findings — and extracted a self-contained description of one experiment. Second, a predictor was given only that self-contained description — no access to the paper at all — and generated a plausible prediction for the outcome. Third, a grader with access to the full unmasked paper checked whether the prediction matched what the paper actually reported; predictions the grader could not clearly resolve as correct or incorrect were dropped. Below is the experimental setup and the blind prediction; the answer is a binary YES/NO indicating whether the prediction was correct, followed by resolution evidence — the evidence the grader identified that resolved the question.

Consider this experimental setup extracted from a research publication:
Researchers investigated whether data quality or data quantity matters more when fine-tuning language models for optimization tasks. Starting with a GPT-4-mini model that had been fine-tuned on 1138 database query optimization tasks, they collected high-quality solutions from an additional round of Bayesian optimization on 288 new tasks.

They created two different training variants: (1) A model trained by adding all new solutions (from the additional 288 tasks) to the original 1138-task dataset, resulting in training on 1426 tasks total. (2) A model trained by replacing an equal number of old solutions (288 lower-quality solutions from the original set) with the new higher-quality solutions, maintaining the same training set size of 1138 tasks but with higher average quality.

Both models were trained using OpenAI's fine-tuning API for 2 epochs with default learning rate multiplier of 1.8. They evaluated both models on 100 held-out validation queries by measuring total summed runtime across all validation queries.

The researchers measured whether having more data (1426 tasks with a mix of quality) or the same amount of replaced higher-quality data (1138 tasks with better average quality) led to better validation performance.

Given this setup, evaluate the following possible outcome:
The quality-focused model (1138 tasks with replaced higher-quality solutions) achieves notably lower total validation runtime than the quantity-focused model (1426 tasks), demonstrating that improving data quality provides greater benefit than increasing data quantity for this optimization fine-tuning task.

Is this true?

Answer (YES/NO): NO